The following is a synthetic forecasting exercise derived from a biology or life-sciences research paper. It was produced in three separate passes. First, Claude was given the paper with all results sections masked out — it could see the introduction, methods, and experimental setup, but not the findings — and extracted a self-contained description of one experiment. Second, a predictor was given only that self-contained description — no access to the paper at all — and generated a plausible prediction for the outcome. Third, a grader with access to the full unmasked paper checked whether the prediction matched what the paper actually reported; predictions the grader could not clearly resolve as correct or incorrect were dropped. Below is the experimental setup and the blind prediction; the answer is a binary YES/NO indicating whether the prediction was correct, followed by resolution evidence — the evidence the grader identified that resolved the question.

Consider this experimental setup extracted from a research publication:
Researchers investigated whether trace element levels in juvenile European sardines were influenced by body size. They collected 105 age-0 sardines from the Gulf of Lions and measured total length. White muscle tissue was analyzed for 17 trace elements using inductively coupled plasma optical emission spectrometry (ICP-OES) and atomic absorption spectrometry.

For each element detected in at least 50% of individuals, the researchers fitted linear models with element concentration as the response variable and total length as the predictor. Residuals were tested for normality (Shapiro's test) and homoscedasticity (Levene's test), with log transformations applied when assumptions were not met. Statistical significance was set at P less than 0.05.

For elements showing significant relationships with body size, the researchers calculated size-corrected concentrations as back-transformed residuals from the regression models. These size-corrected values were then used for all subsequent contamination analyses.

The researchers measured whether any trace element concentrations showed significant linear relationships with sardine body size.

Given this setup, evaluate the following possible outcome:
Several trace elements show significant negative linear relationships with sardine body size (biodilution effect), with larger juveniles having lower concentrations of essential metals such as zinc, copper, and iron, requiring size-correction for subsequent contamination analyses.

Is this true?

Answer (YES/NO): NO